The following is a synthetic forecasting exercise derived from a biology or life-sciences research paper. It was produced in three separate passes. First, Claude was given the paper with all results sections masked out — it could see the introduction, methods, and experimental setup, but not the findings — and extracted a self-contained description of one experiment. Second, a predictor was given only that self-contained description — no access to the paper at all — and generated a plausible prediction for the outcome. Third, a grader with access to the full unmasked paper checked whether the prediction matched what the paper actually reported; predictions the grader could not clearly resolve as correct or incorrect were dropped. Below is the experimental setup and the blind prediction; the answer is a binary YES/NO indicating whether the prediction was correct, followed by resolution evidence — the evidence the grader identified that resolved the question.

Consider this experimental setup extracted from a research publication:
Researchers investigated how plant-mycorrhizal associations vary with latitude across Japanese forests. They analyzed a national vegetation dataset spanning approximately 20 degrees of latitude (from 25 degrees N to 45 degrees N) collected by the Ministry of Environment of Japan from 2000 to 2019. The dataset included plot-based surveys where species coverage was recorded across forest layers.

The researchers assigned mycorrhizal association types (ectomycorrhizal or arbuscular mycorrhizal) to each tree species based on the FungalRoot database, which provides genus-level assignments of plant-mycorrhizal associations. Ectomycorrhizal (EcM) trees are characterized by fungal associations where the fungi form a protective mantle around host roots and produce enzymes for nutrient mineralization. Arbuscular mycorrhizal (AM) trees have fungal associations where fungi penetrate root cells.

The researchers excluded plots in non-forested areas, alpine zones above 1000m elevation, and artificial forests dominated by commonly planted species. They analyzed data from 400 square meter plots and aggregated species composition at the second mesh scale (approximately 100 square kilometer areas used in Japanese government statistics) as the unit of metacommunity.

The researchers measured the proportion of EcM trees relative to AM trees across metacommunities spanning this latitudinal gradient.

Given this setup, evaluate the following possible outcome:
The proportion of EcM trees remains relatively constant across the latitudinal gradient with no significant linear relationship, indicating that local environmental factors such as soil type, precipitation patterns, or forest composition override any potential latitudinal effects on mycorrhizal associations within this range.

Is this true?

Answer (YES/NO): NO